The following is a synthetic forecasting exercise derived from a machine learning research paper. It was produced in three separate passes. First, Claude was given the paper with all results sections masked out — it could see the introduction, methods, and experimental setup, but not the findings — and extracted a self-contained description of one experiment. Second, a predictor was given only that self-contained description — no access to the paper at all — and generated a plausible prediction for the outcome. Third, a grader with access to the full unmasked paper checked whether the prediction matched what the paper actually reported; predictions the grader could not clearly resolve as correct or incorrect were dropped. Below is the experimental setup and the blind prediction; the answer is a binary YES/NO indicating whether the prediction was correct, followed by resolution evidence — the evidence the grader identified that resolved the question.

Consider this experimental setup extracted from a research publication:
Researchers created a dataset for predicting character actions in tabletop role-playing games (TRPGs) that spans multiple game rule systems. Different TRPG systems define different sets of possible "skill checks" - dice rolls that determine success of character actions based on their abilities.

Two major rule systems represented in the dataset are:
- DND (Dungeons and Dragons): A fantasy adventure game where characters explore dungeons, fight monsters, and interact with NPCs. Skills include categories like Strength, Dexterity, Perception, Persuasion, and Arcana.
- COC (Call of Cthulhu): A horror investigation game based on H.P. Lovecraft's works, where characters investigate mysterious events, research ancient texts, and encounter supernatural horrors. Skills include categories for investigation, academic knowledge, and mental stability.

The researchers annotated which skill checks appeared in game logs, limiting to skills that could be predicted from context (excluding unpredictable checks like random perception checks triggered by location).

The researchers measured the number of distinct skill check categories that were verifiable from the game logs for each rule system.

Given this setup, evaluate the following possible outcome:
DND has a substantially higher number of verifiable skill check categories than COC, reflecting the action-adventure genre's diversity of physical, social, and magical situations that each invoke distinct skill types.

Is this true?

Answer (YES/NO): NO